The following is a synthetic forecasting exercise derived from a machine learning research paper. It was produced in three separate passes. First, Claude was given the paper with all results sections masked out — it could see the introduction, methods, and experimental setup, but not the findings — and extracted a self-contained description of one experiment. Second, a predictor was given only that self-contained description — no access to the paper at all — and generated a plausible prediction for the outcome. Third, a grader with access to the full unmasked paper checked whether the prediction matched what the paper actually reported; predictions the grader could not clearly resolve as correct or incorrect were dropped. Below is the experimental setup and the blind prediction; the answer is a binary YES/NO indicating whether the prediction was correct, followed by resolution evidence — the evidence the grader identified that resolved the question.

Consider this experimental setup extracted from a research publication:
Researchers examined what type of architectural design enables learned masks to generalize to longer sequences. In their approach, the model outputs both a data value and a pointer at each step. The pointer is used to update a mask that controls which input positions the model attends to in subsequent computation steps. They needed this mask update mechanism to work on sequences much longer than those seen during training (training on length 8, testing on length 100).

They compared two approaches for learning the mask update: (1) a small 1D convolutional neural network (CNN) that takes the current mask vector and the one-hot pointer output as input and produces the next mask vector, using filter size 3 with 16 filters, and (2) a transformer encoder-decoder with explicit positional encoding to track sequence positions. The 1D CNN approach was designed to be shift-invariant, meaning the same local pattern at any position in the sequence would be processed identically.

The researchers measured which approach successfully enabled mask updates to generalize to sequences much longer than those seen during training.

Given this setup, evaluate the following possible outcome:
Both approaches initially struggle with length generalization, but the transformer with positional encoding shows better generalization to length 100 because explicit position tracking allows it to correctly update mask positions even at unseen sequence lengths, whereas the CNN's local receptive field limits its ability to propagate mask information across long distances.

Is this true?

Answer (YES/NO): NO